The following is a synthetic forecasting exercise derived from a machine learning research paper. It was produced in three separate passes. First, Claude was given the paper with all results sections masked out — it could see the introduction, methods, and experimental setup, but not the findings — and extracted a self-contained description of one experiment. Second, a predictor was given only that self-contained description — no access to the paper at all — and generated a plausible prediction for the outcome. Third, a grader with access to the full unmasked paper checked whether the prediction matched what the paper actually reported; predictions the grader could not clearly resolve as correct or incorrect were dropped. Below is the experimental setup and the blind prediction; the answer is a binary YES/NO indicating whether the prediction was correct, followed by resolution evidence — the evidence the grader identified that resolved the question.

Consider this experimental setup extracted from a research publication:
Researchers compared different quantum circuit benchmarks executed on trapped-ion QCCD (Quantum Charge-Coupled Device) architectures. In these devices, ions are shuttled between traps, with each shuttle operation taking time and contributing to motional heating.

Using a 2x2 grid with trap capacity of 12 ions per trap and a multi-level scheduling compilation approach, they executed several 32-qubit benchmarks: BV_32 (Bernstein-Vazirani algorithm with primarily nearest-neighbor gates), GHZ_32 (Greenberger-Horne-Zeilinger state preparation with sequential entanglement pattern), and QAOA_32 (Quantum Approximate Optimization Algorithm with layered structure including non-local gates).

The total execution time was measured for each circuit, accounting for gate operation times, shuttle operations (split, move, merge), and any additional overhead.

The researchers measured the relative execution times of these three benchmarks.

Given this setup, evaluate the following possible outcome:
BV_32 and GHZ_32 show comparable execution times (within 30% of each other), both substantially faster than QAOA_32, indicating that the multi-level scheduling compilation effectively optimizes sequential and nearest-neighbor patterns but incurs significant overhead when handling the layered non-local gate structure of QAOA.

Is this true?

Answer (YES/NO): YES